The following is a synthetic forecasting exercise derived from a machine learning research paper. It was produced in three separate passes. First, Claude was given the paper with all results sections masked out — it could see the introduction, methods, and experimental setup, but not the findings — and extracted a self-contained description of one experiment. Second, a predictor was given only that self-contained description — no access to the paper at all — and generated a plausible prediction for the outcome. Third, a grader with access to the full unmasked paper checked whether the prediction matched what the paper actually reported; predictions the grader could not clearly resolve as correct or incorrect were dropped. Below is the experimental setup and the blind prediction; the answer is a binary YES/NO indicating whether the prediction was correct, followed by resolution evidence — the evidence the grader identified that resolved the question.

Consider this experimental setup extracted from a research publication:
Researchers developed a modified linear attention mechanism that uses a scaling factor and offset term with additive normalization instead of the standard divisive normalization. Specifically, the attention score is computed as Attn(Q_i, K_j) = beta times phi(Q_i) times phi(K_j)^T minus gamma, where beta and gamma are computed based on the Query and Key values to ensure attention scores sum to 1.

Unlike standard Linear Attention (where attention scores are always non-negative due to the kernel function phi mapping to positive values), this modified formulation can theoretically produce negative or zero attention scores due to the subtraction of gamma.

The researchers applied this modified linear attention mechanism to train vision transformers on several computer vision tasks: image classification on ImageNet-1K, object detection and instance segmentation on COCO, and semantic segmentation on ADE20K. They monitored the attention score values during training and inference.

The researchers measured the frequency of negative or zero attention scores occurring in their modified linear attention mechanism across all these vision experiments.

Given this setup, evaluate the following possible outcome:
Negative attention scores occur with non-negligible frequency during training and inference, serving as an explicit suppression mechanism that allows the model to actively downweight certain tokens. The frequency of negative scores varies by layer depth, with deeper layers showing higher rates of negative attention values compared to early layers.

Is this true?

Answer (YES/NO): NO